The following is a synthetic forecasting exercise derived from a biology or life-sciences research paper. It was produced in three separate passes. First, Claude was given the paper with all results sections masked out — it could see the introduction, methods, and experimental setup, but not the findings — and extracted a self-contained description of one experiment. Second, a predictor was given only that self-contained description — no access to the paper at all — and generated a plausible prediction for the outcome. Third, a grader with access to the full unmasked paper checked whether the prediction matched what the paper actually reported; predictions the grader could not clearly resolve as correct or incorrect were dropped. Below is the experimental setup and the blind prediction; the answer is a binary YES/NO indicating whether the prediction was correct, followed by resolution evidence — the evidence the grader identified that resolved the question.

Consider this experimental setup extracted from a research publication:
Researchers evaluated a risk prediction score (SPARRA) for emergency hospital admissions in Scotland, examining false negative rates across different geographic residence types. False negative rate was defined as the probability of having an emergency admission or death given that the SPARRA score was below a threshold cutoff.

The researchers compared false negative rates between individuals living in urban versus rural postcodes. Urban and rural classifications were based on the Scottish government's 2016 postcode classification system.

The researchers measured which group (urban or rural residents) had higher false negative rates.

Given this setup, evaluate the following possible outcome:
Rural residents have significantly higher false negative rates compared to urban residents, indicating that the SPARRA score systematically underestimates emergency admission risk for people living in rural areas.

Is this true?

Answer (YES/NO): NO